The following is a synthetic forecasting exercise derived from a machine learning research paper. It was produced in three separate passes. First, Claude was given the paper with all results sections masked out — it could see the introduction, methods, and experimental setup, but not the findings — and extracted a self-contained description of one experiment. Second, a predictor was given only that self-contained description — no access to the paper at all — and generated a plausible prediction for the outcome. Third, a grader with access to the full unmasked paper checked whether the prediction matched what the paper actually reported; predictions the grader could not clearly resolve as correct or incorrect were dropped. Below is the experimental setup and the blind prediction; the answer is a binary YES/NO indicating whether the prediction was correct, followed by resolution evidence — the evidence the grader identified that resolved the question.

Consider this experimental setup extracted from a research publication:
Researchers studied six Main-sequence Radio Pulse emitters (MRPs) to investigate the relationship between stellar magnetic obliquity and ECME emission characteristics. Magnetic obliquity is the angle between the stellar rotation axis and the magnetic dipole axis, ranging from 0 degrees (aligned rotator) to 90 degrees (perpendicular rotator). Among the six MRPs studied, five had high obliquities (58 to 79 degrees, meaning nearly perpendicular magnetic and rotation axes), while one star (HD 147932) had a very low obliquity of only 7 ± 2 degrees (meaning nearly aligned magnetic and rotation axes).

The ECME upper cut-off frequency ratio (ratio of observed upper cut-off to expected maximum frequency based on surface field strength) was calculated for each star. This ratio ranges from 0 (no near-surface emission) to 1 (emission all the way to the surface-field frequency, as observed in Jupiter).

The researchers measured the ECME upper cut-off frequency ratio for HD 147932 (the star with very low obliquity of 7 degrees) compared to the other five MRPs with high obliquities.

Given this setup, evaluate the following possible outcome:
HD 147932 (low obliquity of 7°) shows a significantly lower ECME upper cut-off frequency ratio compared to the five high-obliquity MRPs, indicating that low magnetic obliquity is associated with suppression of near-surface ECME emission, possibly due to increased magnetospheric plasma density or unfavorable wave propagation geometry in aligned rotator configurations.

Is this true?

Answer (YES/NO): NO